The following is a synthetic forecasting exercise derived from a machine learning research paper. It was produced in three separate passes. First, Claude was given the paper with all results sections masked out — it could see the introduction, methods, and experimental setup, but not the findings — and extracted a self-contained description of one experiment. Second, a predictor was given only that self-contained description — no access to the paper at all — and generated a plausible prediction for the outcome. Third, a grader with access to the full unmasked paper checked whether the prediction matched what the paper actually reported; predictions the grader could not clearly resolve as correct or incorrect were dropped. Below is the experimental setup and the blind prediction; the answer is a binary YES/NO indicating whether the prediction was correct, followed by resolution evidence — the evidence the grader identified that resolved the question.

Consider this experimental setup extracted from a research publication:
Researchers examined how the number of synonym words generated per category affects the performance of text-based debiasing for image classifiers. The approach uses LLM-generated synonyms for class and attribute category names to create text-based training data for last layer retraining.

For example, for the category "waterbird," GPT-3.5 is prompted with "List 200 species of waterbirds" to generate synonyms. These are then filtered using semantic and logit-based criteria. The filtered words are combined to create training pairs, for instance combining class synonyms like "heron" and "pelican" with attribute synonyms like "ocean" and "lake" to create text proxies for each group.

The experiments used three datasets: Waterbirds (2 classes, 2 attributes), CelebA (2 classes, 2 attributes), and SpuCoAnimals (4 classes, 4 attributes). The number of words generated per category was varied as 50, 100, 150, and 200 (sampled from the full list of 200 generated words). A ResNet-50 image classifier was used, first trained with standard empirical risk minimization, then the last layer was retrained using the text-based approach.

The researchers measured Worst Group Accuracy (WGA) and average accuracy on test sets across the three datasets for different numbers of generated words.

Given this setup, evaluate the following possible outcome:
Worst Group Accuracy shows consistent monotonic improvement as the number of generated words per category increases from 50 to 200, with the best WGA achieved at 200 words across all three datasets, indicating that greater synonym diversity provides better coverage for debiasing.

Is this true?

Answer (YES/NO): NO